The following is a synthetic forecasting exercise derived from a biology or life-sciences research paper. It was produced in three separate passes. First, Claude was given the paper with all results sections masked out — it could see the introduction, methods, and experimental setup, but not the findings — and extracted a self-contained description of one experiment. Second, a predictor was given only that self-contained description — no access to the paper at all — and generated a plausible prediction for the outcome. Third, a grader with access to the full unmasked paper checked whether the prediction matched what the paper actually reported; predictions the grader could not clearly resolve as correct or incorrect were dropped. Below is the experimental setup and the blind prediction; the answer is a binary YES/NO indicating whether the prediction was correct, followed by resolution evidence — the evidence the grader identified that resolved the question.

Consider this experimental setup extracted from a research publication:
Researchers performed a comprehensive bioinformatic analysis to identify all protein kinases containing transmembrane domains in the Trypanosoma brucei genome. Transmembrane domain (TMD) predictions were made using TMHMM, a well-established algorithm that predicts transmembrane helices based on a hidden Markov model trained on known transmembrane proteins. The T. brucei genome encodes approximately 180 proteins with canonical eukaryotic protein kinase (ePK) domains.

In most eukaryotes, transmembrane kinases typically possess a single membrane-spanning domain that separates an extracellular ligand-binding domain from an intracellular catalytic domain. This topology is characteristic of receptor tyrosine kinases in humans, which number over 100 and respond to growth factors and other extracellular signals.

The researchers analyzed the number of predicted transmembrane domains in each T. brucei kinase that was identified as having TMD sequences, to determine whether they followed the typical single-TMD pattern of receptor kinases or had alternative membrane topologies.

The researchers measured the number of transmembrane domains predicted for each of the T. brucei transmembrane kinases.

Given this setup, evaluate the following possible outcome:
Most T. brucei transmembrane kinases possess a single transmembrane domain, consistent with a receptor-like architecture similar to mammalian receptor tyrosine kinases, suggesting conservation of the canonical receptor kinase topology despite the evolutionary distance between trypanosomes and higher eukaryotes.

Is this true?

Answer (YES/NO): NO